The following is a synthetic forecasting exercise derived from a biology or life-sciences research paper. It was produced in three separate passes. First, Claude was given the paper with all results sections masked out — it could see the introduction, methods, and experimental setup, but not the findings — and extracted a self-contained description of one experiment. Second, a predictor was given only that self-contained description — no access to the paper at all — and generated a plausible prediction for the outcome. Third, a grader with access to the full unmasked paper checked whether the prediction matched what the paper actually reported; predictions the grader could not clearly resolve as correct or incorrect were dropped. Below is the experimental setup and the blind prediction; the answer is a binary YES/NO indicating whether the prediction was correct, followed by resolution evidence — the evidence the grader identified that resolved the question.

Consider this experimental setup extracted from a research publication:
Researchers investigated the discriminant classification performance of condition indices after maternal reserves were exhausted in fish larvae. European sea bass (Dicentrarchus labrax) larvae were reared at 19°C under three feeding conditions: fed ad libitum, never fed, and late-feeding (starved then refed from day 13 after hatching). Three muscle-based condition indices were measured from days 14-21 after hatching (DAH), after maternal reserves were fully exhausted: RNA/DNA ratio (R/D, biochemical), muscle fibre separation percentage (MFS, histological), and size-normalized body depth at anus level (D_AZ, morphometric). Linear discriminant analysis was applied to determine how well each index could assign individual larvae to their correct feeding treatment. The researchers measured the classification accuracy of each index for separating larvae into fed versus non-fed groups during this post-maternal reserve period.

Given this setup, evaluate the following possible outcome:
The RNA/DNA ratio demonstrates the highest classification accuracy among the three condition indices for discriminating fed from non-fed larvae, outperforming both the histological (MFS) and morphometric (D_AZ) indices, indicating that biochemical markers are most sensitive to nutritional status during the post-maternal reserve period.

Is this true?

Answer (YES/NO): NO